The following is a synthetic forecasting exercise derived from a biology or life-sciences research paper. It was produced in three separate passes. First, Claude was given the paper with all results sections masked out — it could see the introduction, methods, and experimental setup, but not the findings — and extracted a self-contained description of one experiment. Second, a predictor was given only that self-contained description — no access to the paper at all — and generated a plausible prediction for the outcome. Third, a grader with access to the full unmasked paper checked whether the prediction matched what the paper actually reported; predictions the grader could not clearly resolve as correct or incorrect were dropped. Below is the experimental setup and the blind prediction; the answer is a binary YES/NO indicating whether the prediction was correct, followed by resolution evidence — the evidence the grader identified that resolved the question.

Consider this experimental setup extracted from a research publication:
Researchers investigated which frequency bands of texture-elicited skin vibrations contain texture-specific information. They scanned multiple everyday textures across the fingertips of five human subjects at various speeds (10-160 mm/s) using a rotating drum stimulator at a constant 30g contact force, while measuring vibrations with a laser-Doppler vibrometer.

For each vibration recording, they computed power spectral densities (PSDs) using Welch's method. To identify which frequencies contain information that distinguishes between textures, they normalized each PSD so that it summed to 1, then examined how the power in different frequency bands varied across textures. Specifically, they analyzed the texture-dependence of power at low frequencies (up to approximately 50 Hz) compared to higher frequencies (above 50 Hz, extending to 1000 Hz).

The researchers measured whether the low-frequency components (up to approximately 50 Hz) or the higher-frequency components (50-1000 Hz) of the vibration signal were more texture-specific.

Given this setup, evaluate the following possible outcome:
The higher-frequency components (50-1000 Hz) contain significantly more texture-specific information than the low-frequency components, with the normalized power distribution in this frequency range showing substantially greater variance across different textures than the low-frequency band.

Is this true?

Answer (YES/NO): YES